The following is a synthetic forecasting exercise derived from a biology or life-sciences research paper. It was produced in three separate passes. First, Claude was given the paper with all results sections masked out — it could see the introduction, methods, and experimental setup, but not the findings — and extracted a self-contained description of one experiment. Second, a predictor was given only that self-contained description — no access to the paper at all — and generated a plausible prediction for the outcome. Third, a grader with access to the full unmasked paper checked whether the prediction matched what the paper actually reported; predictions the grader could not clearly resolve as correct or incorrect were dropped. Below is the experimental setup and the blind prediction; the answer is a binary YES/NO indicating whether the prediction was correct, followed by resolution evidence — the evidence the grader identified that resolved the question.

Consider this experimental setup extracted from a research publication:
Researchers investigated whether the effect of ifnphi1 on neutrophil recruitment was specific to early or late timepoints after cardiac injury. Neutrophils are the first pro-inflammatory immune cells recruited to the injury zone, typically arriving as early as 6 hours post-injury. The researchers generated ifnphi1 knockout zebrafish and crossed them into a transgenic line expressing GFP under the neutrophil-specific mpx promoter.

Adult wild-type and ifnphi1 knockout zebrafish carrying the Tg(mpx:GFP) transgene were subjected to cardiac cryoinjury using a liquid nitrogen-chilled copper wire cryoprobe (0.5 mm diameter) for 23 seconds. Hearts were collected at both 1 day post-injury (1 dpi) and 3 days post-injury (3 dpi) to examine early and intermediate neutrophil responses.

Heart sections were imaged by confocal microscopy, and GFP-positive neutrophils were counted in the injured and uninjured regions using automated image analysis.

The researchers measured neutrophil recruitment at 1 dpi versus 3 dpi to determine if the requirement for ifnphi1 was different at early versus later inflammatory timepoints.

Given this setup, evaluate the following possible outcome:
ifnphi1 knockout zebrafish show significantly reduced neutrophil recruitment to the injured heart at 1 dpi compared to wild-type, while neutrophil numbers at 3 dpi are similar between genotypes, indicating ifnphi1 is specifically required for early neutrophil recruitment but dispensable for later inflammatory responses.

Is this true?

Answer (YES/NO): NO